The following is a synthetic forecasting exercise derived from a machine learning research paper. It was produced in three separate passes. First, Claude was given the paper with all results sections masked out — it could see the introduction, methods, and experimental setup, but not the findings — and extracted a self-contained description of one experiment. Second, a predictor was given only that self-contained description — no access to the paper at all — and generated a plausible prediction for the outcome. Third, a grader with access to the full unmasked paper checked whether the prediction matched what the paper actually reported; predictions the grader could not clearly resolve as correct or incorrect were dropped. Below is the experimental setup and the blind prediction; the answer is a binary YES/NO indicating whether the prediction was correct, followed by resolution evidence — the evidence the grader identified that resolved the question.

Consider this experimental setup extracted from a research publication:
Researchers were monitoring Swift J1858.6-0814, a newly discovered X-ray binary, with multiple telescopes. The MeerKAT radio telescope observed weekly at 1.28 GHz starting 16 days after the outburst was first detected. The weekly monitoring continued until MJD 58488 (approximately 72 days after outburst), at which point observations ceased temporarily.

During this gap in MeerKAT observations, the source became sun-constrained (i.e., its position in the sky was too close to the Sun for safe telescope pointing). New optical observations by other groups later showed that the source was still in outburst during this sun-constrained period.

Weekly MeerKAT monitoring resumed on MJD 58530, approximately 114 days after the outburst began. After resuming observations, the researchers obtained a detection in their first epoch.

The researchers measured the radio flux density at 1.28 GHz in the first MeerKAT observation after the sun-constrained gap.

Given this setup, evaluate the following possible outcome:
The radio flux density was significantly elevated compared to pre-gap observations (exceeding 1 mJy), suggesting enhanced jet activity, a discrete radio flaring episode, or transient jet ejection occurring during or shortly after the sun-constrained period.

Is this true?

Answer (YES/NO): NO